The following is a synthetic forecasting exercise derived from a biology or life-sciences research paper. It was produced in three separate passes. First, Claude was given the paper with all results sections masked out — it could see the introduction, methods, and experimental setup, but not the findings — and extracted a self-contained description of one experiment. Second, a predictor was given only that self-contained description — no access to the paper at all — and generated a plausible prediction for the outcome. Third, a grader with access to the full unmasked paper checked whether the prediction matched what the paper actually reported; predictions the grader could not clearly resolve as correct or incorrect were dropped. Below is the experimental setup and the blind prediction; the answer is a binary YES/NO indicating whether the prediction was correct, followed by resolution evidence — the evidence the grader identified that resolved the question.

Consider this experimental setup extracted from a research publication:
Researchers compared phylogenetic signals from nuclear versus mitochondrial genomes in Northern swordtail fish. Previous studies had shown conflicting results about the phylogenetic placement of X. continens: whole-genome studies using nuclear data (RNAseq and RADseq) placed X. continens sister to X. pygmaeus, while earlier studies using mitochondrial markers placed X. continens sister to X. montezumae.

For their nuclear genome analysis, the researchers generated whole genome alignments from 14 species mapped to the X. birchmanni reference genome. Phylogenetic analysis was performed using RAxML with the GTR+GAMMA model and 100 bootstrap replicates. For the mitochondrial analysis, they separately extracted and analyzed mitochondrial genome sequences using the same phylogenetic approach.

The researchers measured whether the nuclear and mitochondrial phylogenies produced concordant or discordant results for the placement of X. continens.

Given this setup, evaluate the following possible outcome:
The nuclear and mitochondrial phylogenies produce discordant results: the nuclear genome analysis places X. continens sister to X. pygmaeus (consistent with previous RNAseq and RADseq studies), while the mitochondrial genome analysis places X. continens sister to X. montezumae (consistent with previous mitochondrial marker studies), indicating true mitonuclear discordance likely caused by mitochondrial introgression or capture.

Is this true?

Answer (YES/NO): NO